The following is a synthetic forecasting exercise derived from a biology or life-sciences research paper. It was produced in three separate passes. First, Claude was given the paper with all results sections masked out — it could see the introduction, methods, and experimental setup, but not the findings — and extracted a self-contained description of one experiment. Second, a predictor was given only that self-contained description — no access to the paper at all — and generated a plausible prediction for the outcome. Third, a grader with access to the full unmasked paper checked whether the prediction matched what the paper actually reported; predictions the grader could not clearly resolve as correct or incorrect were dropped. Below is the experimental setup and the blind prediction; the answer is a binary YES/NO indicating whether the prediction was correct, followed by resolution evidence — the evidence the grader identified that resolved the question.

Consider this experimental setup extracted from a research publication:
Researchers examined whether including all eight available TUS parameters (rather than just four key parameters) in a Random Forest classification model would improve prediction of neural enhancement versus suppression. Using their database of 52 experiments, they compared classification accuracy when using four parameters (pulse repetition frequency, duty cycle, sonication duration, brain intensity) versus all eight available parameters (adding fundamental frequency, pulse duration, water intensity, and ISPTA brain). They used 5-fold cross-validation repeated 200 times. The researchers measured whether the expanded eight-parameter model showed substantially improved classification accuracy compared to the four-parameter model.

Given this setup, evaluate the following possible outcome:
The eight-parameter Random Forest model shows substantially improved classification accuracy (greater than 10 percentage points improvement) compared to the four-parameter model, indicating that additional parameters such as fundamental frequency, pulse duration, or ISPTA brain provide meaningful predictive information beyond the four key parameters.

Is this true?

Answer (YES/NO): NO